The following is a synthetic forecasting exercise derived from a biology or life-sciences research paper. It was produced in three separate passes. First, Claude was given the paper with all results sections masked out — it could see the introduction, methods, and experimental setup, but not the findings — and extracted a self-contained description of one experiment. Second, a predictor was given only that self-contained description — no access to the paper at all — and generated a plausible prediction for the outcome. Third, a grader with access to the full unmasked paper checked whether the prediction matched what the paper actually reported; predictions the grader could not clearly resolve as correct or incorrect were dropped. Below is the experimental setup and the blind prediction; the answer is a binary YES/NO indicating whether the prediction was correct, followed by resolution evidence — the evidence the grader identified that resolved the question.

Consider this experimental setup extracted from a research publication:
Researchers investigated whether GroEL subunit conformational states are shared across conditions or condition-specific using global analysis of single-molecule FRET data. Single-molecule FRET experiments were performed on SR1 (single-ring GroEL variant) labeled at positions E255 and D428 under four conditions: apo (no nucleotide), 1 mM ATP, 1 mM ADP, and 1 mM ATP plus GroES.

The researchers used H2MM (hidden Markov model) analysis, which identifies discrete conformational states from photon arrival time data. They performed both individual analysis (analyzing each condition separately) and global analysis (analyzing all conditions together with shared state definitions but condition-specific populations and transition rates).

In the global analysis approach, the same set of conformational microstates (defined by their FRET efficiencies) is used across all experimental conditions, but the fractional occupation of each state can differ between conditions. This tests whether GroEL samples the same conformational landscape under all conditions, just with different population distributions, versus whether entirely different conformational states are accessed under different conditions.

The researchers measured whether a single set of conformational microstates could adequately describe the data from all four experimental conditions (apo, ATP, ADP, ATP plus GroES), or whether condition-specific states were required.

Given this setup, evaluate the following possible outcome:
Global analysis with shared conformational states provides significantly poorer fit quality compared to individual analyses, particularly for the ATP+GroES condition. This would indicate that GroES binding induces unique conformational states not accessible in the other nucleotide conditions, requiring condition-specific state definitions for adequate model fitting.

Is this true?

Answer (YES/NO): NO